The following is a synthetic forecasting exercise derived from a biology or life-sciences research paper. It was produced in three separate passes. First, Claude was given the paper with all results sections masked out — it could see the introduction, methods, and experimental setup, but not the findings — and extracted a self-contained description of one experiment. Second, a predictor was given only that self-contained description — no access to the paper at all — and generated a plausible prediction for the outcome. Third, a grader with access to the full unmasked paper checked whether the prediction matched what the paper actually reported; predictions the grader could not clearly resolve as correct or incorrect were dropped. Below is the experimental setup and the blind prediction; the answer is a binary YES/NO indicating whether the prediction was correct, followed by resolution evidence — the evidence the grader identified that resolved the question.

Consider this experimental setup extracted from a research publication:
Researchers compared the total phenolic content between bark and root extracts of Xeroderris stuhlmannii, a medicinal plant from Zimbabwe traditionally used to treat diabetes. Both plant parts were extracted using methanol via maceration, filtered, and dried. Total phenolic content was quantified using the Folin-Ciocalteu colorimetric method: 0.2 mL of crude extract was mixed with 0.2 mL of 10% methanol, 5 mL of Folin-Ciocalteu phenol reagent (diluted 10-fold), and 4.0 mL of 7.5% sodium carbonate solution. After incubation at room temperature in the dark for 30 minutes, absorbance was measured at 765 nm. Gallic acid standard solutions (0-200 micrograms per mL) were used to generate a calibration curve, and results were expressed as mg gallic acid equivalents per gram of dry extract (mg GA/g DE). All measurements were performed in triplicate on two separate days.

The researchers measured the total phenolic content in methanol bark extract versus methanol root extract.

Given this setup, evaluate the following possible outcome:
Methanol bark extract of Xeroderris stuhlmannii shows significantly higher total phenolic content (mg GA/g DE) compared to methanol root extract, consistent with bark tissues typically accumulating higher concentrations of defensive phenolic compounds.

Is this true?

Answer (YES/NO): NO